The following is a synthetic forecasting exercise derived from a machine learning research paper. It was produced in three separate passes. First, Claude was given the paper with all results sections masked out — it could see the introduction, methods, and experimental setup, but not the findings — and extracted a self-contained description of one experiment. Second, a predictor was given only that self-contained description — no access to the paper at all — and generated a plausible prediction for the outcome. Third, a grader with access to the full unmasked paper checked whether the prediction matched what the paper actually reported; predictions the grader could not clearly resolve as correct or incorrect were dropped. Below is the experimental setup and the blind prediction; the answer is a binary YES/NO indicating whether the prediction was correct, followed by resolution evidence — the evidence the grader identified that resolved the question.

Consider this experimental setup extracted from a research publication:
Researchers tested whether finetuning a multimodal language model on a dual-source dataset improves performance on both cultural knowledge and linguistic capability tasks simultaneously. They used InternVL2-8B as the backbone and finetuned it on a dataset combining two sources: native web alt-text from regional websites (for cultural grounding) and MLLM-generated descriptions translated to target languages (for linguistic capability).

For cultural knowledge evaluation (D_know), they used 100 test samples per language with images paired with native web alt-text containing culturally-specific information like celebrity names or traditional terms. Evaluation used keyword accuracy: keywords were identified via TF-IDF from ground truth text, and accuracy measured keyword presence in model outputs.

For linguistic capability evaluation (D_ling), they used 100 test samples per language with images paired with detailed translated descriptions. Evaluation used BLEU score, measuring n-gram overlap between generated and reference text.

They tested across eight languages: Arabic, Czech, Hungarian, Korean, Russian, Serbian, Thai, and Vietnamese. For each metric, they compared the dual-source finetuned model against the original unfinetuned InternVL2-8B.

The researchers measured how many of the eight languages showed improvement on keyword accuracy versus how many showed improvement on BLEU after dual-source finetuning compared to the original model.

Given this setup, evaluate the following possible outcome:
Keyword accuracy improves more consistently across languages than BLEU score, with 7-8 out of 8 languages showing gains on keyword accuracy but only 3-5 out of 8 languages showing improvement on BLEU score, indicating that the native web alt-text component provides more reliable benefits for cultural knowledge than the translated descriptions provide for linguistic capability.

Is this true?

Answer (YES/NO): NO